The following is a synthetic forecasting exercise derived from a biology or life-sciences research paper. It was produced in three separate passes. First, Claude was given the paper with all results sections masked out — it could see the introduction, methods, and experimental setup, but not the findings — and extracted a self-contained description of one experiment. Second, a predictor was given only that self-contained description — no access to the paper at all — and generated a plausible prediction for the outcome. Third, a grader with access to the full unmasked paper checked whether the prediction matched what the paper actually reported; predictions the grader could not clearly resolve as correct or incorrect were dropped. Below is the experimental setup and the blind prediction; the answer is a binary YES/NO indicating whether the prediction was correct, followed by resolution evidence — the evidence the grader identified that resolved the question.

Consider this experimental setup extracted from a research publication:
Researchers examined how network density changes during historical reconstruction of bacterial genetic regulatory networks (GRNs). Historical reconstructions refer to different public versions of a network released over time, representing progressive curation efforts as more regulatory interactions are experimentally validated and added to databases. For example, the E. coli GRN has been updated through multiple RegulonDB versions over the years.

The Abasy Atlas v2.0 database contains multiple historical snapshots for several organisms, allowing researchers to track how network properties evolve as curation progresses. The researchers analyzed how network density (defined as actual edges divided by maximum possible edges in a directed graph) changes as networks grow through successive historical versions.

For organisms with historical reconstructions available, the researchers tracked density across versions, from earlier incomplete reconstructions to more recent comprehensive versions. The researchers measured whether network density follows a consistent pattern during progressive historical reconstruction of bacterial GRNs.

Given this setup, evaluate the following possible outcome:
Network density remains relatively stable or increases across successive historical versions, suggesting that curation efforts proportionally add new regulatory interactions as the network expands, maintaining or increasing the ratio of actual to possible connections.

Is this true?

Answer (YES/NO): NO